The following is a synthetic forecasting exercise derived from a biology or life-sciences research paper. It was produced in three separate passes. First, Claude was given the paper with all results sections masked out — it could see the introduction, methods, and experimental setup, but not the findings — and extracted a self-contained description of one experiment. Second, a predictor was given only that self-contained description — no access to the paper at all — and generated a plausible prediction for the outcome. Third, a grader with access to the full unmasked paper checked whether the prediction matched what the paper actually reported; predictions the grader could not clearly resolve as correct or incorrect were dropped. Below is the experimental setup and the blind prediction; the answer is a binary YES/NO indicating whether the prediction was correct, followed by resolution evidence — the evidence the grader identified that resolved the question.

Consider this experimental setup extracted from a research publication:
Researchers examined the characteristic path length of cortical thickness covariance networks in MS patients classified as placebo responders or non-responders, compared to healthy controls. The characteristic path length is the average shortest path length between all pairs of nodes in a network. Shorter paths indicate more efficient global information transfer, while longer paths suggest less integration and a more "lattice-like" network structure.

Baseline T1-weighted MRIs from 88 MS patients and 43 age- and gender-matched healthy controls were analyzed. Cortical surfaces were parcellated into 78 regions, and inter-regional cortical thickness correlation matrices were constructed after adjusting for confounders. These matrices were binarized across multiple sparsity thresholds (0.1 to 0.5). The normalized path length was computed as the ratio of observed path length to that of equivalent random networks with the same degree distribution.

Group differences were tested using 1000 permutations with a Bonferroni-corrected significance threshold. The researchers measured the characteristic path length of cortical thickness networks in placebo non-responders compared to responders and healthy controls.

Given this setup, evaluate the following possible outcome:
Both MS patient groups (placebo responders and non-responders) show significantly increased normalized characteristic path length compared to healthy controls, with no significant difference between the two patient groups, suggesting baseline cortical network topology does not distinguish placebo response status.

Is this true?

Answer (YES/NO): NO